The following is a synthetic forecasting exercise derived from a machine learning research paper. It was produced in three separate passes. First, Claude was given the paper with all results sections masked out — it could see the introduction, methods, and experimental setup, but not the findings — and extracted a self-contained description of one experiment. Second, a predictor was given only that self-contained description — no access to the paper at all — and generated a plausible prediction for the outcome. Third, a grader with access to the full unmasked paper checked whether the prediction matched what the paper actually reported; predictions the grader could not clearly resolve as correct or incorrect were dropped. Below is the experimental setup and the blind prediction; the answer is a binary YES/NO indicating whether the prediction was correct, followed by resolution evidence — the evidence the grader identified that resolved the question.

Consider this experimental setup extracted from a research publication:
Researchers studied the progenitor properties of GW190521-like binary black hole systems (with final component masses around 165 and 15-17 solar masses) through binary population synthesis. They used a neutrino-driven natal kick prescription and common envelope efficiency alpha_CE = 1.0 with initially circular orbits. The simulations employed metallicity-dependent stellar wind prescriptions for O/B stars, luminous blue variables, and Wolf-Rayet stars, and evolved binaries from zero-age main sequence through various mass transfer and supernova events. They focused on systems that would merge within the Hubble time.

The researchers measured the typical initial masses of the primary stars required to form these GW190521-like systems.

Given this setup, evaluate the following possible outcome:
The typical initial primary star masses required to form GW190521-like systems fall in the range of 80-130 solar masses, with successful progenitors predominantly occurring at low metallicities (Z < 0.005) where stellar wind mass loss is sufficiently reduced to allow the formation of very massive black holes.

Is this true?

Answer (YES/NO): NO